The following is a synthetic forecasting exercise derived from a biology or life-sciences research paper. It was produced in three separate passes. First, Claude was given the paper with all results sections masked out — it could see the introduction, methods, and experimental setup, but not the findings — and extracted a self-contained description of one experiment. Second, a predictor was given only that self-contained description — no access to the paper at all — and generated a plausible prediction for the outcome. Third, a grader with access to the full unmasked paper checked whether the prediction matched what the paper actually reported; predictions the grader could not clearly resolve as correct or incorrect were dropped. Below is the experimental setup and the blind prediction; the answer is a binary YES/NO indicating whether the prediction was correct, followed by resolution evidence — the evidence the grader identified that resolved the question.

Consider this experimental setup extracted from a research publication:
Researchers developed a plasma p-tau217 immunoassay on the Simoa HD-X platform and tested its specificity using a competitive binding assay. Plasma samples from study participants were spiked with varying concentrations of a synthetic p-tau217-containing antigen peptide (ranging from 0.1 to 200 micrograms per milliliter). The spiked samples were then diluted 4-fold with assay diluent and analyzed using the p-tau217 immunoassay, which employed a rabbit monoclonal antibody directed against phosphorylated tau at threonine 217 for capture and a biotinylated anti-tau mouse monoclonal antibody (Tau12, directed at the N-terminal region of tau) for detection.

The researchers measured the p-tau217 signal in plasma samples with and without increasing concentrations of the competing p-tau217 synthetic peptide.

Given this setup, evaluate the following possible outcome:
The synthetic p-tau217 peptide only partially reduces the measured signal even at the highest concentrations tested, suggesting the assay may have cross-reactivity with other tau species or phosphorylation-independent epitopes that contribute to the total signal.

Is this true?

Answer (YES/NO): NO